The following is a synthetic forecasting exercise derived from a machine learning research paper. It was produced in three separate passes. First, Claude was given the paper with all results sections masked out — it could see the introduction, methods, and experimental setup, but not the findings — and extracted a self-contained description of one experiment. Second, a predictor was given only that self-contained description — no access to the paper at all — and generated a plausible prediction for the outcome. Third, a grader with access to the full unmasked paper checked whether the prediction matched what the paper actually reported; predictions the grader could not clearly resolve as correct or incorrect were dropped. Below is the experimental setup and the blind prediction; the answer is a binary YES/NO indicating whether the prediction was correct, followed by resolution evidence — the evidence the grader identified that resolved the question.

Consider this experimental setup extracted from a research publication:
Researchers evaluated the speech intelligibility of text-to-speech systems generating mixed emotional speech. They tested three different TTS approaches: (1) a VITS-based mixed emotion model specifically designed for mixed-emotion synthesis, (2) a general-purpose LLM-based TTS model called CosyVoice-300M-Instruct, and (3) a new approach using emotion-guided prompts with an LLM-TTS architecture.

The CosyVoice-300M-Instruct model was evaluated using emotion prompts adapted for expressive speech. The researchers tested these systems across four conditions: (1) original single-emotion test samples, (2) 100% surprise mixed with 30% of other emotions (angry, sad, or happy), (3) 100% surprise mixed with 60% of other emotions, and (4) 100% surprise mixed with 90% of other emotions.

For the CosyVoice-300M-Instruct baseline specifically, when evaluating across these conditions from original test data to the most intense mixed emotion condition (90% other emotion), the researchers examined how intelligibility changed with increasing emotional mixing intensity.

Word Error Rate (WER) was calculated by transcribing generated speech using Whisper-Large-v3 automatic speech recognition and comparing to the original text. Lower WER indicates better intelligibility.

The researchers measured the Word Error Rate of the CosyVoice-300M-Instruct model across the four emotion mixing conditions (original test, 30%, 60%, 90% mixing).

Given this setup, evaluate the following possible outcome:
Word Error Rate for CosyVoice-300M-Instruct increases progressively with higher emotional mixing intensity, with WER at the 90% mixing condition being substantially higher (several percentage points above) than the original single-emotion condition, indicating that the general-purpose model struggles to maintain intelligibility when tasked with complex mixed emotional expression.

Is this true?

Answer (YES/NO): NO